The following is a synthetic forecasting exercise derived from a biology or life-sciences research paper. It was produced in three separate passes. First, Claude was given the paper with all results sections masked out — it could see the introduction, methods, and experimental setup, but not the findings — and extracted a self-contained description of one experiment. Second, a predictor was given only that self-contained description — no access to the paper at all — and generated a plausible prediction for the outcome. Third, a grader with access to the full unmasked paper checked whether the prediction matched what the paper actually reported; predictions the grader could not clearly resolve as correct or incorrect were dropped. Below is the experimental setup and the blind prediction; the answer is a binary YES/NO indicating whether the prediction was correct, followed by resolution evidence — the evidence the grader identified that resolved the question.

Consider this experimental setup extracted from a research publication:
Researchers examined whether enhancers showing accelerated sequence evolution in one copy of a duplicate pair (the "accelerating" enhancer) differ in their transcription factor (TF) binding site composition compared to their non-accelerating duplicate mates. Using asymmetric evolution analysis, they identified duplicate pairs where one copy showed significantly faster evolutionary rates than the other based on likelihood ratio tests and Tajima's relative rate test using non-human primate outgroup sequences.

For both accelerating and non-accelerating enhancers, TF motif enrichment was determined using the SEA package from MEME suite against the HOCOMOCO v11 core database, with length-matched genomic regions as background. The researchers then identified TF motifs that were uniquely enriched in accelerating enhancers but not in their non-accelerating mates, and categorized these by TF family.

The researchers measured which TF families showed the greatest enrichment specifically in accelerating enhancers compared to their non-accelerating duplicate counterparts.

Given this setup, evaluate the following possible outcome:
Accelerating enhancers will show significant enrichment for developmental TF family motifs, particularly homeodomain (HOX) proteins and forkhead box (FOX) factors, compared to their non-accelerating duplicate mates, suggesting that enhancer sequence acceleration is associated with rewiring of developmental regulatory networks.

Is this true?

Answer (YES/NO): YES